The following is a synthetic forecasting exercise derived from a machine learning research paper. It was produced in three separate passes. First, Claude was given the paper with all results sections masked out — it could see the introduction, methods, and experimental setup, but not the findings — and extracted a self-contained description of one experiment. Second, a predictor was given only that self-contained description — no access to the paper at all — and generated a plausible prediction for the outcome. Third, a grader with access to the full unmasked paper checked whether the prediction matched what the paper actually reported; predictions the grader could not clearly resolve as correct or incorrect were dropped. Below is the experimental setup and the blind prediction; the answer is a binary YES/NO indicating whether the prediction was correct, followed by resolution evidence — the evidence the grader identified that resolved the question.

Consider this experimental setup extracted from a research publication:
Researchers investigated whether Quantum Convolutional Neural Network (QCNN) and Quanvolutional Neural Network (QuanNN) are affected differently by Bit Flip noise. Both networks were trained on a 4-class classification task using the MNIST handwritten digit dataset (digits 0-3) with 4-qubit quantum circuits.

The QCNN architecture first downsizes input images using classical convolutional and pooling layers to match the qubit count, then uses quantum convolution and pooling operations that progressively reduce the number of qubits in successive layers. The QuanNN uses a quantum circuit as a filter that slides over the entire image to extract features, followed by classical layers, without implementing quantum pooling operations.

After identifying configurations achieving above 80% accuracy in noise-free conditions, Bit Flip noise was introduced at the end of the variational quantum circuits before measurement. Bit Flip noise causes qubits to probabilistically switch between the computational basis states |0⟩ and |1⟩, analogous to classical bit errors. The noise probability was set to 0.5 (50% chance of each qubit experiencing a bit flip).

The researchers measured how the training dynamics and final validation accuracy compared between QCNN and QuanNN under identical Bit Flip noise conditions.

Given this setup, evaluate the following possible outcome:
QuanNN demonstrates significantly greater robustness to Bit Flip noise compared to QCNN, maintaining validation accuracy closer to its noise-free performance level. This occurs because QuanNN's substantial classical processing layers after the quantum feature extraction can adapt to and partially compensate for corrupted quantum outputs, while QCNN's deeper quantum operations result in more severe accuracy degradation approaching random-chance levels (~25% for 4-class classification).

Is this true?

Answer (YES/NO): NO